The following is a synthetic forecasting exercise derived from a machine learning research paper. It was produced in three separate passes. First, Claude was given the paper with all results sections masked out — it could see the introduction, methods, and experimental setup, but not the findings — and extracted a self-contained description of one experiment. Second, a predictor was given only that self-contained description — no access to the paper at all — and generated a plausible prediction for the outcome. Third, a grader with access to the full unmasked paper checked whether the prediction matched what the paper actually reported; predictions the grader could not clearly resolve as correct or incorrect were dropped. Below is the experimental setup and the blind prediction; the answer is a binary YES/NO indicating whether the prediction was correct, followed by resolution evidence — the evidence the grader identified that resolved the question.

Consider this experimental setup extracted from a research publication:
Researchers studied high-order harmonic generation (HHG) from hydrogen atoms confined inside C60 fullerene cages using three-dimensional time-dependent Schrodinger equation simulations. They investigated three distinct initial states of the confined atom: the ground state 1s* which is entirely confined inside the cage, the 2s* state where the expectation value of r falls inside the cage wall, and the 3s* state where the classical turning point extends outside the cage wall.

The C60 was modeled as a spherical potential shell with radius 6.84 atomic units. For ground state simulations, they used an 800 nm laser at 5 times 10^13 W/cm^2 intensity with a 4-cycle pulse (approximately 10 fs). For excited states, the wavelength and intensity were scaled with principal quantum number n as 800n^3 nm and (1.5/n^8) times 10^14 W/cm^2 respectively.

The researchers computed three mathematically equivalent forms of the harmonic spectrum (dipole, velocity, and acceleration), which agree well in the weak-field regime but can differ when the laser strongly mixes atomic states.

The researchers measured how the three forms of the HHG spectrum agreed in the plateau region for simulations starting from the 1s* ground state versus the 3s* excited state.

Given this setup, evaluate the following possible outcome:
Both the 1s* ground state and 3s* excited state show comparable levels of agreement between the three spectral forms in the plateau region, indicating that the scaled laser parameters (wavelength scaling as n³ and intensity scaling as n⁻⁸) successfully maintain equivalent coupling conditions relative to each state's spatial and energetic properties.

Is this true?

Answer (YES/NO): NO